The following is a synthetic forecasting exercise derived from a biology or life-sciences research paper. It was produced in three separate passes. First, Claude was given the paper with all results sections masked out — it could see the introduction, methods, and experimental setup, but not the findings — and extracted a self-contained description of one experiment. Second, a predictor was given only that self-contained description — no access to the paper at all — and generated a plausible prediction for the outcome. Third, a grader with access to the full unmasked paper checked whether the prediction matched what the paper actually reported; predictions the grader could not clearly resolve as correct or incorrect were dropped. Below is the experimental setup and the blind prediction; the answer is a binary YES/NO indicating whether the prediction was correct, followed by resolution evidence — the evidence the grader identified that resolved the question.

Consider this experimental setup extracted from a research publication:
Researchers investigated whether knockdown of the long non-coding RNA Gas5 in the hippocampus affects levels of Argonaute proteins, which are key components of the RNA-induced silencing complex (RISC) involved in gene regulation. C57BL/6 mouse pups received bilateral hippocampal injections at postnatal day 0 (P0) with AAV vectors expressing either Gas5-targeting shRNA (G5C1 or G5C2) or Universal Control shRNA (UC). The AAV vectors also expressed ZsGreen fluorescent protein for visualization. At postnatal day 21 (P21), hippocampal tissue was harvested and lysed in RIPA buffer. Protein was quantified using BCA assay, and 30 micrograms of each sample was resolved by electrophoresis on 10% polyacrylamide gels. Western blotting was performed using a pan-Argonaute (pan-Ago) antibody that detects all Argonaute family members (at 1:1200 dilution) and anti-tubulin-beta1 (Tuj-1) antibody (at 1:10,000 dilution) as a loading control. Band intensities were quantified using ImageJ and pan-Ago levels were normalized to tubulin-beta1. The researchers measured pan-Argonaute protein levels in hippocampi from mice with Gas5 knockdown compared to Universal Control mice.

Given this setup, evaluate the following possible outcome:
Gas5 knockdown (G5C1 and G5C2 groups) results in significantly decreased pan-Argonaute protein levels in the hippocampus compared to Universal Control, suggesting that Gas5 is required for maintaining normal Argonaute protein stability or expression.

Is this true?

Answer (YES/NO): NO